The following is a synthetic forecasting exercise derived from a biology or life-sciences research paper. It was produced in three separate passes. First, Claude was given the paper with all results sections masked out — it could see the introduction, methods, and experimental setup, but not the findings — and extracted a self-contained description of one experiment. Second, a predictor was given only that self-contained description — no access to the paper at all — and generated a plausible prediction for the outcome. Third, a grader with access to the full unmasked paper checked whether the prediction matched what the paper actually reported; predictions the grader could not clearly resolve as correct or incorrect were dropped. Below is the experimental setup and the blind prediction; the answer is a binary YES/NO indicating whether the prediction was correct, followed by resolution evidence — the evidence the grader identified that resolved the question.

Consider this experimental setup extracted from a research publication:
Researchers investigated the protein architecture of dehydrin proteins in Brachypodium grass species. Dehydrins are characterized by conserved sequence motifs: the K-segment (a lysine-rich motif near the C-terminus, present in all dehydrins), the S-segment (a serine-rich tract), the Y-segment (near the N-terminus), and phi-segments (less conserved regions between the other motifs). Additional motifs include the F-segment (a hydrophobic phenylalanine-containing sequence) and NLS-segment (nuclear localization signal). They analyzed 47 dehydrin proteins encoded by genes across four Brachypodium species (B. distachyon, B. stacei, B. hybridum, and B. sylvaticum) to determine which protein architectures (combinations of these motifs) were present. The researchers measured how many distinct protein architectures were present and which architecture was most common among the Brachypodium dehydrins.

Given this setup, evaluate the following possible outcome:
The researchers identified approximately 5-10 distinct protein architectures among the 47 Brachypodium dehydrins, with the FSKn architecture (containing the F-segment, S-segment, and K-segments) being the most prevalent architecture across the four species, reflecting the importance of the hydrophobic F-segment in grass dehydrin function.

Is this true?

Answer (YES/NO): NO